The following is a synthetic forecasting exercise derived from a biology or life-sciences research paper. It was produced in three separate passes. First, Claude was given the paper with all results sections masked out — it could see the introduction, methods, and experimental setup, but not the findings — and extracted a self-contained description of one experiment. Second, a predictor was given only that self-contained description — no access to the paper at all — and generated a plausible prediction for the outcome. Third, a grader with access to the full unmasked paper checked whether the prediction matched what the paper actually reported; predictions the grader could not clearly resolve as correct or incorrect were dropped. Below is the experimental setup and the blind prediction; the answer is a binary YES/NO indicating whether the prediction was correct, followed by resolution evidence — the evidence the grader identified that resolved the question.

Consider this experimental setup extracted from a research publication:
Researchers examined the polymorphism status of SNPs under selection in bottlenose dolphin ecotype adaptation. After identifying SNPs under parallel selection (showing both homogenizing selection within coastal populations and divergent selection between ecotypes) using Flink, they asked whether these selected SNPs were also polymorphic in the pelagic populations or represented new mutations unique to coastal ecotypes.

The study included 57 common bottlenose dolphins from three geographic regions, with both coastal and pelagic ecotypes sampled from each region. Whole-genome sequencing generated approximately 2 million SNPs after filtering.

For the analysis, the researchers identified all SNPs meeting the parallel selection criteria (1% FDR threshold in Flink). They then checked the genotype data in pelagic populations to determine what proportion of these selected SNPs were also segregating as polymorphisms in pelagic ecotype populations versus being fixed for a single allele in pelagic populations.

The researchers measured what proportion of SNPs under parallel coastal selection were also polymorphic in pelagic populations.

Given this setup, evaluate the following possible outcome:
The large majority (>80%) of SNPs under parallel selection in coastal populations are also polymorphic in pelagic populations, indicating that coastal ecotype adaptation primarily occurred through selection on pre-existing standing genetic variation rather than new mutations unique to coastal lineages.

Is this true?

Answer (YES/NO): YES